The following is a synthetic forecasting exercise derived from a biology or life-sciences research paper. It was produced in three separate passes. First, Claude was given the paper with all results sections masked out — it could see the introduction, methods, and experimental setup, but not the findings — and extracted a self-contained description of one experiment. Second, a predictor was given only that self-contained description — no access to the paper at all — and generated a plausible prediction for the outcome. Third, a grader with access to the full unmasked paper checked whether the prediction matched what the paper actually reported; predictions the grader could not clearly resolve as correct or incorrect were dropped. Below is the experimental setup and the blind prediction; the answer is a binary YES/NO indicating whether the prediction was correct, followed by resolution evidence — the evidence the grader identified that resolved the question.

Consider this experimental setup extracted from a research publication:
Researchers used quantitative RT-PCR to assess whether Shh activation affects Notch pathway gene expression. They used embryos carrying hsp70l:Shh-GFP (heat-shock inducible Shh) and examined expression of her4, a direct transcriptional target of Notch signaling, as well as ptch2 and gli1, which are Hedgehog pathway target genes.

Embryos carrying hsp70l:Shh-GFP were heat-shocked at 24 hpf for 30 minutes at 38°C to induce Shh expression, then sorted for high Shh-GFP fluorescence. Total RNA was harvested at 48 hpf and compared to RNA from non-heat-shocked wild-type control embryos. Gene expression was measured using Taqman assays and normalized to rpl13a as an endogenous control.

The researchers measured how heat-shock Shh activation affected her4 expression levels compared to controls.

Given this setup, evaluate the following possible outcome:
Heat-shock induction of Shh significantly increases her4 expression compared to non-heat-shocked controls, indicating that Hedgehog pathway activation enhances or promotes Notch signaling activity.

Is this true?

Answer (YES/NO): NO